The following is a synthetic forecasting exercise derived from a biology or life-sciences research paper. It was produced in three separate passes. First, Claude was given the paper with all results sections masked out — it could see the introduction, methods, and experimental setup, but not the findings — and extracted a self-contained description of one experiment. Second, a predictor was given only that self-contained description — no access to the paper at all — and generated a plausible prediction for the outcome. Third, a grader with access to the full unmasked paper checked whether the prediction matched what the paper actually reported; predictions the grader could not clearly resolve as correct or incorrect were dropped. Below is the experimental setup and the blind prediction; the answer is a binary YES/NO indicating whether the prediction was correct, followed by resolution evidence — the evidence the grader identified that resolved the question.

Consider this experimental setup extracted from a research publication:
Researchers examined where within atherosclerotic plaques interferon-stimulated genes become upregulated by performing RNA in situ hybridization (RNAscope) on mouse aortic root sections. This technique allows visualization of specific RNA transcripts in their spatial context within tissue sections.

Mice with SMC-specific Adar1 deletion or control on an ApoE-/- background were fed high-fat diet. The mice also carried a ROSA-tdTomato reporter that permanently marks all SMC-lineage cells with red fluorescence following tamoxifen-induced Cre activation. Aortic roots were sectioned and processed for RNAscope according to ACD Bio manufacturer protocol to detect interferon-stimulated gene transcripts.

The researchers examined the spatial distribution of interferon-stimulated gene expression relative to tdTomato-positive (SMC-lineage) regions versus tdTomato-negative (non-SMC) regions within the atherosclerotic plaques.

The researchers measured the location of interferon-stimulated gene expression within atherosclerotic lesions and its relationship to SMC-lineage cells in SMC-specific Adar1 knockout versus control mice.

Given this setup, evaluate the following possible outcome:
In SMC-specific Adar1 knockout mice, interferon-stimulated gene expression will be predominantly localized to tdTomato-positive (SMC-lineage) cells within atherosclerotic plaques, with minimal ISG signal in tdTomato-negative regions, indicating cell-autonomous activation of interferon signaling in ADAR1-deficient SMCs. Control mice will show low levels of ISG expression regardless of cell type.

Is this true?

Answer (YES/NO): NO